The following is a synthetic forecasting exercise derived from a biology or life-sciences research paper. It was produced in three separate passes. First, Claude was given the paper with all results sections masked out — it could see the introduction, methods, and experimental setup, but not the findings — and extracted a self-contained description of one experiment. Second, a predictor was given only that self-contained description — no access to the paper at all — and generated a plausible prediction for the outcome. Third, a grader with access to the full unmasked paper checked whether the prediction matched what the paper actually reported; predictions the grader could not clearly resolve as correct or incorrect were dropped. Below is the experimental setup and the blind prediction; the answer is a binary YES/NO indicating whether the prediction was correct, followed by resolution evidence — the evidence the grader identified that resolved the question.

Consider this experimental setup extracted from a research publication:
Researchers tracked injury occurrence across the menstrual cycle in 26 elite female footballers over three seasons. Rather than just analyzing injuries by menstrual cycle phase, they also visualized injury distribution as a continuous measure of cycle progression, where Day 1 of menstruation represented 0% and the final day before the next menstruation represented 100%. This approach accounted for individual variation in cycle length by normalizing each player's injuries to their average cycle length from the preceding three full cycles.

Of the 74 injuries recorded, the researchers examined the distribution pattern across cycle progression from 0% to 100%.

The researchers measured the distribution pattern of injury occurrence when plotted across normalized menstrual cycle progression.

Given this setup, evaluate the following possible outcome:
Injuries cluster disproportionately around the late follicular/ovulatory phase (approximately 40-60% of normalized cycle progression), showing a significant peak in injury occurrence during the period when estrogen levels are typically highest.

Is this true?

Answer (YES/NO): NO